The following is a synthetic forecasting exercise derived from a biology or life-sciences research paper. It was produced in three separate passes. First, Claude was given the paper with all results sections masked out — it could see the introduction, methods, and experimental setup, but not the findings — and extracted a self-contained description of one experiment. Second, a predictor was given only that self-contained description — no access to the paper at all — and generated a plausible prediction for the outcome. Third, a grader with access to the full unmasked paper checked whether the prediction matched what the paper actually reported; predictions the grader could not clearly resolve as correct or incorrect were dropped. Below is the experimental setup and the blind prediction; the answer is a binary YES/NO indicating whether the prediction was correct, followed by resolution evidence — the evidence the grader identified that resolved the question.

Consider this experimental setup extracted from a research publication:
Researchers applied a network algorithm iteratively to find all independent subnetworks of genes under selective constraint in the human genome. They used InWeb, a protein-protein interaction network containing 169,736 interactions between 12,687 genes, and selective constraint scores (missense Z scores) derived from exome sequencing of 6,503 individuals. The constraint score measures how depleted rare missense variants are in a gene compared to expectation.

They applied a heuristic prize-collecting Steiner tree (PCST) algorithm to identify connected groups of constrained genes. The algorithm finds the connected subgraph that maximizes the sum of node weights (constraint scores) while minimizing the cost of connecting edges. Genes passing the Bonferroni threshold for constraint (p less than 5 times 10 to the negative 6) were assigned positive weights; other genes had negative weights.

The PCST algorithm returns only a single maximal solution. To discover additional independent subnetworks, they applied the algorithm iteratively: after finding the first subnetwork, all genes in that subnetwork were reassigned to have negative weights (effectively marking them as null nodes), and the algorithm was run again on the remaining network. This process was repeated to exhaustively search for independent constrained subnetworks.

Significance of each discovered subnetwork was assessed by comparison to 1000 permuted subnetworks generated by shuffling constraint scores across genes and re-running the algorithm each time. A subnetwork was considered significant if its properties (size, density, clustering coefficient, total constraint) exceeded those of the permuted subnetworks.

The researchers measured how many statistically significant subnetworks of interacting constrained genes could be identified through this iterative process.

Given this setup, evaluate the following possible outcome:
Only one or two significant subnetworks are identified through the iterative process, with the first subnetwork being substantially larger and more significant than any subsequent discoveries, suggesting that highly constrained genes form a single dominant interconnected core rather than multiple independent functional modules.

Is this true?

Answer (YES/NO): YES